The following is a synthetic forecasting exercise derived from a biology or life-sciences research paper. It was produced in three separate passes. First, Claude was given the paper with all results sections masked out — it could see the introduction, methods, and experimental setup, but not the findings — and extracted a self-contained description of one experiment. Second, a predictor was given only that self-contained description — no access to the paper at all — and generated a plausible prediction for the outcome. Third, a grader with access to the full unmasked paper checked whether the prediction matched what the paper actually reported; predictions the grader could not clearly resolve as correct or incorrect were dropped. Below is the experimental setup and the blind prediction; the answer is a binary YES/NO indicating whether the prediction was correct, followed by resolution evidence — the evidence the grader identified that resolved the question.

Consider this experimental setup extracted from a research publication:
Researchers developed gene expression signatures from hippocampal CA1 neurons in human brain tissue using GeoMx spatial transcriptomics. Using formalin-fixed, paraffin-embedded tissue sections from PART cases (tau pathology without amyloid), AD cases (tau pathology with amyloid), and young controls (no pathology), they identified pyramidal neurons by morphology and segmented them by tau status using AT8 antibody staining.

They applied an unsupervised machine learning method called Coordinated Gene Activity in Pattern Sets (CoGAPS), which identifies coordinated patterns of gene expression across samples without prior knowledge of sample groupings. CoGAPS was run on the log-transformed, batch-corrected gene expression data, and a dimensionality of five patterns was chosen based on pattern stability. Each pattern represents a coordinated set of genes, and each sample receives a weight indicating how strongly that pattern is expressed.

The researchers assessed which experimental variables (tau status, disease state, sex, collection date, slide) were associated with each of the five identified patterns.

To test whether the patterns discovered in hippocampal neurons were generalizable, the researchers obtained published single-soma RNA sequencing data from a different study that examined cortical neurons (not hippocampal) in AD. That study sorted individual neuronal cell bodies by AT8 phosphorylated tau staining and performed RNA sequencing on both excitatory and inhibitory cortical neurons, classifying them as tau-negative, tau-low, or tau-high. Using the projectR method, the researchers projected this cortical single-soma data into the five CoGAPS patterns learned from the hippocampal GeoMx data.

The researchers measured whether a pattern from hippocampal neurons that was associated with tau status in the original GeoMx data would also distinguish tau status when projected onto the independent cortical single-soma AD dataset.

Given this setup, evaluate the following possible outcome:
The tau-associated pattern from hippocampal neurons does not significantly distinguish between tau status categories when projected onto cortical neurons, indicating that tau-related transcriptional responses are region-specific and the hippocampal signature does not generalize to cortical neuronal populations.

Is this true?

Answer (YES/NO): NO